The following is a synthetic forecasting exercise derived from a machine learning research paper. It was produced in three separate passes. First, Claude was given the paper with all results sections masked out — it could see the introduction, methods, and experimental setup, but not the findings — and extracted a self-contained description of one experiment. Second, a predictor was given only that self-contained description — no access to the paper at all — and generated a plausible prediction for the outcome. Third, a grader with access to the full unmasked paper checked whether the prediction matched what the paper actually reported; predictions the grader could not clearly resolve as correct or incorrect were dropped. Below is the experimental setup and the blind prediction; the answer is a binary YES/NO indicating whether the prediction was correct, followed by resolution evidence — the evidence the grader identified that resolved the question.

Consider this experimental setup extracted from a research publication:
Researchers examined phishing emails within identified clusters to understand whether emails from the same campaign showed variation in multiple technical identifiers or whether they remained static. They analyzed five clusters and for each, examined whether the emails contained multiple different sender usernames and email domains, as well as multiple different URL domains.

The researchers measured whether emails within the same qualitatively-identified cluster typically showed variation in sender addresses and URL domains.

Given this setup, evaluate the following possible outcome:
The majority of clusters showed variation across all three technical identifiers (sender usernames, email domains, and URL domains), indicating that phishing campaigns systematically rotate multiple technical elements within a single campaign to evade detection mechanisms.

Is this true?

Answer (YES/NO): YES